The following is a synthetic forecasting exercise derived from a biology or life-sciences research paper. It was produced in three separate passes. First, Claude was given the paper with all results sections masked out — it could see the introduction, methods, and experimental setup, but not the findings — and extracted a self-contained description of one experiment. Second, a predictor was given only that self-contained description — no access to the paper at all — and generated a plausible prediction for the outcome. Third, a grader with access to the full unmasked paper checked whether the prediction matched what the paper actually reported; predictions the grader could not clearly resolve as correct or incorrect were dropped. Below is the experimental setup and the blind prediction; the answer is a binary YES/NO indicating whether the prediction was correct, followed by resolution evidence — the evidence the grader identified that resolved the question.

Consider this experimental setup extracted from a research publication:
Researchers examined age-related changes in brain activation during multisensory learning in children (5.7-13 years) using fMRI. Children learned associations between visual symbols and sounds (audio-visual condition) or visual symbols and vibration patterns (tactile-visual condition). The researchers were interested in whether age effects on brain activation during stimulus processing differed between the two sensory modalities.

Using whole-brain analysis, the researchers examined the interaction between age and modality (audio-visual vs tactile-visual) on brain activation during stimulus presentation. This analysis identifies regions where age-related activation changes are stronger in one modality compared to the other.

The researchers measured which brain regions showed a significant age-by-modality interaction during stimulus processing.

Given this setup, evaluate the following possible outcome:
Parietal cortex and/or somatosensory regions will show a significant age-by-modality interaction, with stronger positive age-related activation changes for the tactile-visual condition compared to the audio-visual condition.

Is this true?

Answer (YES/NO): NO